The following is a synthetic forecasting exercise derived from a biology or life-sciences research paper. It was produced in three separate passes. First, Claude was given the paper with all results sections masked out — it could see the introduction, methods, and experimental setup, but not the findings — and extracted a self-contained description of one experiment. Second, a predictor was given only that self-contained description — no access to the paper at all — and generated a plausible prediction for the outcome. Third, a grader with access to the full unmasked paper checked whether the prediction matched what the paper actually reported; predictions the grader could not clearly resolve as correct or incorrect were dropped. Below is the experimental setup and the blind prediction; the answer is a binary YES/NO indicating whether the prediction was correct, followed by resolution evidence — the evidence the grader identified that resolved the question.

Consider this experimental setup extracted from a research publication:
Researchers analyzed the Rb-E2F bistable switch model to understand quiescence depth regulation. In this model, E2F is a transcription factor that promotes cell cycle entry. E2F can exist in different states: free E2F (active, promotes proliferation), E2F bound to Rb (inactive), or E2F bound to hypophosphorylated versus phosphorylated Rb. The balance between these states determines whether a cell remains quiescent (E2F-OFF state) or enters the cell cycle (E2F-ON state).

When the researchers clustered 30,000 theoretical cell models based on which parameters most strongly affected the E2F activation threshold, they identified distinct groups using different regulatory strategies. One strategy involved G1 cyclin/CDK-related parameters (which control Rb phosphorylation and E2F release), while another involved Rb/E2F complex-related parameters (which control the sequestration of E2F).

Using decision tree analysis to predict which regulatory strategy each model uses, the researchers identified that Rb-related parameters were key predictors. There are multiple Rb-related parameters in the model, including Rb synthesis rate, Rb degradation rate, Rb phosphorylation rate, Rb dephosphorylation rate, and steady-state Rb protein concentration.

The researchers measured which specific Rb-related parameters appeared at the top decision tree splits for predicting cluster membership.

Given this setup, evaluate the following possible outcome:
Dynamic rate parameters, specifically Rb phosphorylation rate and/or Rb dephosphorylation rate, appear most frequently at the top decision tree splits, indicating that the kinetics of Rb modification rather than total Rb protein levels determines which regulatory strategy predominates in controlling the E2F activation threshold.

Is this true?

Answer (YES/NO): NO